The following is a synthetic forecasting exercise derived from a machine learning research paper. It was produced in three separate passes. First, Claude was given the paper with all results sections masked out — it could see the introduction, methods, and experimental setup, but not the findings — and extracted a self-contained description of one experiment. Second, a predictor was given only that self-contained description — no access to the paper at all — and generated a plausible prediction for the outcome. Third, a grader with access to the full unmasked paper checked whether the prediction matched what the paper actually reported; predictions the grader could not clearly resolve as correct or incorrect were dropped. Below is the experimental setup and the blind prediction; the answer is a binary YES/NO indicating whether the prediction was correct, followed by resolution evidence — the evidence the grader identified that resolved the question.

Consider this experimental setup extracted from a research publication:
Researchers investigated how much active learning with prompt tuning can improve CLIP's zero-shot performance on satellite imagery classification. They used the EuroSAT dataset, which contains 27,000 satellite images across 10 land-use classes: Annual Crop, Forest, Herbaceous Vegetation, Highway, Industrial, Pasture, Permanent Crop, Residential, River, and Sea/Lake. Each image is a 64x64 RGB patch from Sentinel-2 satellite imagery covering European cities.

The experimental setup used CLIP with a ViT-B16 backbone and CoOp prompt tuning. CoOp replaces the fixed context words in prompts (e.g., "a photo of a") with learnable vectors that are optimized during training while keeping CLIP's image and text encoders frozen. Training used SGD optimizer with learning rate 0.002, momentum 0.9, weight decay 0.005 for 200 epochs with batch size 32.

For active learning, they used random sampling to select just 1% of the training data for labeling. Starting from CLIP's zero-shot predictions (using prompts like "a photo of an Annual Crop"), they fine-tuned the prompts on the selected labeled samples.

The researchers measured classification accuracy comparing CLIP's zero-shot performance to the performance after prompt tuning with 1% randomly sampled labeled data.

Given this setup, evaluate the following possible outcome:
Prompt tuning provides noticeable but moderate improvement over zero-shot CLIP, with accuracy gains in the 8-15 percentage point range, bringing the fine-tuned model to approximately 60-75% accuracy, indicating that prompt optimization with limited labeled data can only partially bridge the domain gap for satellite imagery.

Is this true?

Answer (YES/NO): NO